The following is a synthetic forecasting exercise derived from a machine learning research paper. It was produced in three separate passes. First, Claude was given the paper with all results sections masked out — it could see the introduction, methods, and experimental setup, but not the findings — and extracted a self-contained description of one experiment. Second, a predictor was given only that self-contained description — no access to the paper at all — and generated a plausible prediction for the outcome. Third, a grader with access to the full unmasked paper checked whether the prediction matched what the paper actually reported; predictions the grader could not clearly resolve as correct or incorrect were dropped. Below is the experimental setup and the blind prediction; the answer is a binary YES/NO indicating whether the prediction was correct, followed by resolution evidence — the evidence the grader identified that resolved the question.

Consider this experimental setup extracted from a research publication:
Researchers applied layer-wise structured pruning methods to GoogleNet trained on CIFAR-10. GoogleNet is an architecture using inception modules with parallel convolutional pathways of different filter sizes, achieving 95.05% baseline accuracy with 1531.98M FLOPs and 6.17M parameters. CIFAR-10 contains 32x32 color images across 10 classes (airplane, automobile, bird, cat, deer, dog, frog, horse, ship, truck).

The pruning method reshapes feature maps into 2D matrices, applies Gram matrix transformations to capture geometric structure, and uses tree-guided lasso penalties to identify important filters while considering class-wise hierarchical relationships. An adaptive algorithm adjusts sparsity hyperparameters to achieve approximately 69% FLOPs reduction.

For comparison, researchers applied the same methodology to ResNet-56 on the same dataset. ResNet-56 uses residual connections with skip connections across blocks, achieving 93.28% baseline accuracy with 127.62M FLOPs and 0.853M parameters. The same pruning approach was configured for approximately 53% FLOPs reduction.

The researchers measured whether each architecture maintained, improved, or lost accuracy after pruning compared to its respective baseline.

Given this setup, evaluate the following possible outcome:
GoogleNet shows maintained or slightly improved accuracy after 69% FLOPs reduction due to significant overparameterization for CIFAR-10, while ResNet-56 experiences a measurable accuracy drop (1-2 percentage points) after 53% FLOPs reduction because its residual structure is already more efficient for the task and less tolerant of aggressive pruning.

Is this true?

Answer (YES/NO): NO